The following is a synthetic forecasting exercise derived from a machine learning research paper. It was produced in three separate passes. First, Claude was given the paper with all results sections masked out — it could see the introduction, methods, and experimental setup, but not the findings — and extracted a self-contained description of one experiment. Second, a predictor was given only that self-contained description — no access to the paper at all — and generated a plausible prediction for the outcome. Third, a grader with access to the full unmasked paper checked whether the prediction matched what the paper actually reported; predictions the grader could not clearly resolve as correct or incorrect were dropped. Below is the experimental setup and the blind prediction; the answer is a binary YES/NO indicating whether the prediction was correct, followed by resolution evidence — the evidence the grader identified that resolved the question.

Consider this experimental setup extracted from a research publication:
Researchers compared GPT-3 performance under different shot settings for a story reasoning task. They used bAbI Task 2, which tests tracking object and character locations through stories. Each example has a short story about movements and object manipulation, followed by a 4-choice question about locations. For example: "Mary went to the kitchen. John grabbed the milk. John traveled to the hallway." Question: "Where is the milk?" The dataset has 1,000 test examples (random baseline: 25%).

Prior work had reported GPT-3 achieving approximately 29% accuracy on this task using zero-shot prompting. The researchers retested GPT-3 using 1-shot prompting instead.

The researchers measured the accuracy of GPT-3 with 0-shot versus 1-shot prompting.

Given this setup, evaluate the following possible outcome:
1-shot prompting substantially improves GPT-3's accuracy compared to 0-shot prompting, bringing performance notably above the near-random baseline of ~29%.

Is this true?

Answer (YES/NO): YES